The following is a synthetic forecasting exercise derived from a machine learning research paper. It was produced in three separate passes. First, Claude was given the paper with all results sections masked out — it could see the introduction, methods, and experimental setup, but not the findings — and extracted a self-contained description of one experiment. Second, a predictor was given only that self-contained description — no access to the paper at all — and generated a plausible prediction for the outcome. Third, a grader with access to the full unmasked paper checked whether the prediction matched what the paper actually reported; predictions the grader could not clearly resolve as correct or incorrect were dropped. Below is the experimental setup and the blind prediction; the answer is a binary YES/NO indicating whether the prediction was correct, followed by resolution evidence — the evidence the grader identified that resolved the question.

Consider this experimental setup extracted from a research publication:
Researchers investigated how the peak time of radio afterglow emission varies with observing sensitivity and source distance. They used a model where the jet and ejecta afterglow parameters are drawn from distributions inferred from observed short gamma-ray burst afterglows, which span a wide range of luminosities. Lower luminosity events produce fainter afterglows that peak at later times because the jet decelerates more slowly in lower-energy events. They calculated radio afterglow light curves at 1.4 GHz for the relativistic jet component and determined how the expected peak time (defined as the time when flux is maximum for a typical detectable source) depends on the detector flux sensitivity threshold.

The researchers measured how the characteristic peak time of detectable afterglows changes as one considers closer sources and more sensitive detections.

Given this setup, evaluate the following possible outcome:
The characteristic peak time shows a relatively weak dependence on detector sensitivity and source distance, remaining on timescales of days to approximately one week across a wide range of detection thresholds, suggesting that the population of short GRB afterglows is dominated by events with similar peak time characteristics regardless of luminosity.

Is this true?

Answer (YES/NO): NO